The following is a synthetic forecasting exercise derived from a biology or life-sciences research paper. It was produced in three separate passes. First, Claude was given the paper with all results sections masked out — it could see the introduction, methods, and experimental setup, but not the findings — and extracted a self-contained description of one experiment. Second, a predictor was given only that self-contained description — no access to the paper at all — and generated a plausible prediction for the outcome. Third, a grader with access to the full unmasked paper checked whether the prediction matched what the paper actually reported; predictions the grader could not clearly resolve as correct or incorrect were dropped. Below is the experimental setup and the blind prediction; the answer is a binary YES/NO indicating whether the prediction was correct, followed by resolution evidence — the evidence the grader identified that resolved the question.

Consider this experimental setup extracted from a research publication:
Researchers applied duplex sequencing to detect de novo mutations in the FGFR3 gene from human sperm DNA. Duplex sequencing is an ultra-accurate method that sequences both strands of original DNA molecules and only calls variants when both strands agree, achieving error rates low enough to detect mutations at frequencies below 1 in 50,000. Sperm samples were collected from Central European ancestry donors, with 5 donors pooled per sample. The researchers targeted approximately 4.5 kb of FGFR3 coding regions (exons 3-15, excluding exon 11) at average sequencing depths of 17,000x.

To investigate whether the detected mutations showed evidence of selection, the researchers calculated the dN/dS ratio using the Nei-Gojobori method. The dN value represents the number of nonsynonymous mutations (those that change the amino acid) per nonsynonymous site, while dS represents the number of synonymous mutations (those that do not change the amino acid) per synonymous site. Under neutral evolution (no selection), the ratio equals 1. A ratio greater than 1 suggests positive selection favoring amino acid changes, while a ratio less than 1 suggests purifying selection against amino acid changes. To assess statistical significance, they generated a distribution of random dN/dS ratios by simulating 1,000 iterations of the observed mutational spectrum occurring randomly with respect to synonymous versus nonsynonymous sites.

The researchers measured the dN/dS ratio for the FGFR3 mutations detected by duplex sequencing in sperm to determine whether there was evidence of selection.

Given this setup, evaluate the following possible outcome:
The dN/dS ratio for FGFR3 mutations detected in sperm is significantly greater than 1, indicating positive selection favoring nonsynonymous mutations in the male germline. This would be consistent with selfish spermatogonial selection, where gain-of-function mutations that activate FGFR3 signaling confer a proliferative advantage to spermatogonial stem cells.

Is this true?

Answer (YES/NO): NO